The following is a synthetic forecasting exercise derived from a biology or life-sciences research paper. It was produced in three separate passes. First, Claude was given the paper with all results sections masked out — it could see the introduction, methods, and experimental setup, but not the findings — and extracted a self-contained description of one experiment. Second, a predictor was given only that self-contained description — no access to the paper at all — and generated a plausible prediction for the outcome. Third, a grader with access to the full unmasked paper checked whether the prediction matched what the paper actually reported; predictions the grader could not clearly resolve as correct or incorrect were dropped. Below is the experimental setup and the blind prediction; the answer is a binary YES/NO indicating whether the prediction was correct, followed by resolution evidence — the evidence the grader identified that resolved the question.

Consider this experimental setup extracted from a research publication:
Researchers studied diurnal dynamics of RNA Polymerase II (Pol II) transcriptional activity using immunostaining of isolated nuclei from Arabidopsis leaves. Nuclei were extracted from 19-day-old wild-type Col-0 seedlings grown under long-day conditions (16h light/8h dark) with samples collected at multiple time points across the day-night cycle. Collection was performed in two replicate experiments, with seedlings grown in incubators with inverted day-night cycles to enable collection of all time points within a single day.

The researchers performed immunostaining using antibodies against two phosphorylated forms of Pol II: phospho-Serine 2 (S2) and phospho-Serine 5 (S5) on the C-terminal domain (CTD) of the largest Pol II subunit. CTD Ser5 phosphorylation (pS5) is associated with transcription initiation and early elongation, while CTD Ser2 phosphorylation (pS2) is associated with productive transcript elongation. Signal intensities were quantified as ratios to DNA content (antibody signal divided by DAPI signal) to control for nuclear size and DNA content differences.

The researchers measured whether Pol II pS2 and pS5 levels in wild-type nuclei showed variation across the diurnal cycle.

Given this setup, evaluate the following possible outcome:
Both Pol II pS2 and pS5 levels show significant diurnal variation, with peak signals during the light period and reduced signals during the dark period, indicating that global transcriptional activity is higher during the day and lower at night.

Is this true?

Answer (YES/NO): NO